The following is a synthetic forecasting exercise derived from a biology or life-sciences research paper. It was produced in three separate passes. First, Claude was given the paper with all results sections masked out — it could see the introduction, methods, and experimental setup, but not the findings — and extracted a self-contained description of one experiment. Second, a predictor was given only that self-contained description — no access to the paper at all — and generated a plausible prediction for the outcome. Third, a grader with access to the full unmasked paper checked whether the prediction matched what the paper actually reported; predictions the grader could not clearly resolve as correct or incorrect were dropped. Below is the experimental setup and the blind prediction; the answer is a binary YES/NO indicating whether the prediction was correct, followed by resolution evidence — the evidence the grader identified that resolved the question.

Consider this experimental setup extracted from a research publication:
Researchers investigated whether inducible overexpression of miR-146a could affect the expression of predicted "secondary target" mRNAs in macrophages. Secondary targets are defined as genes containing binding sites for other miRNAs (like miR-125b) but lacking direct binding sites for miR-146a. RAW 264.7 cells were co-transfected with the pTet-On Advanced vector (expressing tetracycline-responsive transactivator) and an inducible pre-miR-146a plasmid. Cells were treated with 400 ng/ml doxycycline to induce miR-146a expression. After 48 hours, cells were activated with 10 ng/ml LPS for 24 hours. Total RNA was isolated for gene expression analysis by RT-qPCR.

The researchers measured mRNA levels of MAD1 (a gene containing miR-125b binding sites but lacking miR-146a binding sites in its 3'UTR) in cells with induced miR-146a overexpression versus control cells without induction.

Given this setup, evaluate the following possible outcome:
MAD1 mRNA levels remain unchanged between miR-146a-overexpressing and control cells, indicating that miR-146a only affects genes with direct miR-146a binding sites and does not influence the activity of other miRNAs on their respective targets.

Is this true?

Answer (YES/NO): NO